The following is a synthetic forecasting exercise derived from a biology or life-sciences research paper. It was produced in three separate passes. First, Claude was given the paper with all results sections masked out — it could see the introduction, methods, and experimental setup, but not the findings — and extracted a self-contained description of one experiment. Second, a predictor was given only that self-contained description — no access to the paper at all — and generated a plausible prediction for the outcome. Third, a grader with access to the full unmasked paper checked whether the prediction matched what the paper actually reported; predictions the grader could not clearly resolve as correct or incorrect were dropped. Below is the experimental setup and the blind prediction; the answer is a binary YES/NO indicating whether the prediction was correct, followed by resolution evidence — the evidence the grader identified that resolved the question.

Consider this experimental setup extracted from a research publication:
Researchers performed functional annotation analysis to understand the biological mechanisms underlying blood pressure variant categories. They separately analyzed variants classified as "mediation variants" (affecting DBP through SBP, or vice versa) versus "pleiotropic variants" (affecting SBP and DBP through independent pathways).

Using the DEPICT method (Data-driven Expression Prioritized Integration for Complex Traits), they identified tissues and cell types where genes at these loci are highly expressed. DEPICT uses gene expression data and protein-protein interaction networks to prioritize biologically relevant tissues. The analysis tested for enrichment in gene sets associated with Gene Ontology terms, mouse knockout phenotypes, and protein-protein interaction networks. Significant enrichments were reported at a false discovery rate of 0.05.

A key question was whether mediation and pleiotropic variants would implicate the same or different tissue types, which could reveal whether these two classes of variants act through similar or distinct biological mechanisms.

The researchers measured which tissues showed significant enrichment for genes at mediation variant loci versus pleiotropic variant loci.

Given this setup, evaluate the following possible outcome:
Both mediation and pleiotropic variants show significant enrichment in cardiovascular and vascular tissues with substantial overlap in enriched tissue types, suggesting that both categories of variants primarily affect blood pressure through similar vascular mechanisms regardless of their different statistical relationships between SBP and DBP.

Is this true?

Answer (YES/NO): NO